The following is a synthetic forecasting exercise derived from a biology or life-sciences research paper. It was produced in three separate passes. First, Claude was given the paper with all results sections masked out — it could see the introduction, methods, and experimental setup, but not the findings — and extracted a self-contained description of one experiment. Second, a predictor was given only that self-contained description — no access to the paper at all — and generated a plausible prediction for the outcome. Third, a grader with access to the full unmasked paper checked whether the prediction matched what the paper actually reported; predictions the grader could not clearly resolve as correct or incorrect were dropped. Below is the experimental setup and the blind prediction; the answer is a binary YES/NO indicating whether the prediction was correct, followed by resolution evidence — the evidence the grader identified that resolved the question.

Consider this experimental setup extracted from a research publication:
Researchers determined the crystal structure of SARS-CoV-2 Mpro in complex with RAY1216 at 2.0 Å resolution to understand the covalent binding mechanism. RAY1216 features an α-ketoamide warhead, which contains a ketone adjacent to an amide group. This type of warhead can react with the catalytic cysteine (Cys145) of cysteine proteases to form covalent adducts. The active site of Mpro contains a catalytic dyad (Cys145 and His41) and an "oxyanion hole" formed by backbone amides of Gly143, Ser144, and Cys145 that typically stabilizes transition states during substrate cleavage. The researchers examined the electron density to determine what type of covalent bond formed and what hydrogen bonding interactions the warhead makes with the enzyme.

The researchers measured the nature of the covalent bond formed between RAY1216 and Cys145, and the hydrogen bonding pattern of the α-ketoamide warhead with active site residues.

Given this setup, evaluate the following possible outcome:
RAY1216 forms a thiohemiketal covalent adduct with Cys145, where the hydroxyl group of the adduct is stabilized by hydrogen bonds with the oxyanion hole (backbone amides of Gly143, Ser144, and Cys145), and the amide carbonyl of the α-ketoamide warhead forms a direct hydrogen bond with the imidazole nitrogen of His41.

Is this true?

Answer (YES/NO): NO